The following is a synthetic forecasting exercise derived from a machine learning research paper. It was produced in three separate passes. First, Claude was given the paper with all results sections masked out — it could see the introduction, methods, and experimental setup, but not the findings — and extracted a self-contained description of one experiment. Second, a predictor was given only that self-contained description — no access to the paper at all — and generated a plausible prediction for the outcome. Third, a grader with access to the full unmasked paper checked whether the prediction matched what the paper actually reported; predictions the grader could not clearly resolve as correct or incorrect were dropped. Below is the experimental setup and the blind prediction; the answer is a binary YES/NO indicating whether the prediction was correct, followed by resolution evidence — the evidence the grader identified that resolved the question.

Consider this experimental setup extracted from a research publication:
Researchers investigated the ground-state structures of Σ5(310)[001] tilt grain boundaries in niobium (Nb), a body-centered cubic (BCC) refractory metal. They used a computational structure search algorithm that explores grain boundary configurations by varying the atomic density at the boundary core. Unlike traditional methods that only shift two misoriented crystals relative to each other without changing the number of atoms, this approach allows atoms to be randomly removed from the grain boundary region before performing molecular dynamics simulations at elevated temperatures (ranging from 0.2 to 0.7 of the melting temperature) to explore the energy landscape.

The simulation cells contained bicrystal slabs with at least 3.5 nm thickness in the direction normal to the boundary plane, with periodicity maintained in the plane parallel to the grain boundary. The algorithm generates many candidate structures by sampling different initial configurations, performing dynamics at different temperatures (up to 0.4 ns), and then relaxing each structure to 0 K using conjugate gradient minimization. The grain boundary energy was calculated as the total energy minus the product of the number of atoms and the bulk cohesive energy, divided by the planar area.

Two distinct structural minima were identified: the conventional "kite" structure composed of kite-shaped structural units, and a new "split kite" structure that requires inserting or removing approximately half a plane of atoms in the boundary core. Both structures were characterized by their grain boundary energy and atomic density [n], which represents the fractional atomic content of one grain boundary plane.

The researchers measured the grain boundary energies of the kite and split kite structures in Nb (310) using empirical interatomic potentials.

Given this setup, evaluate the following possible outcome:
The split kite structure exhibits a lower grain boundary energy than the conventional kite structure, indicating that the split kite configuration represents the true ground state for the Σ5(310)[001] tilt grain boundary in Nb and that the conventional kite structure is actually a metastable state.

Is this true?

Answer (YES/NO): NO